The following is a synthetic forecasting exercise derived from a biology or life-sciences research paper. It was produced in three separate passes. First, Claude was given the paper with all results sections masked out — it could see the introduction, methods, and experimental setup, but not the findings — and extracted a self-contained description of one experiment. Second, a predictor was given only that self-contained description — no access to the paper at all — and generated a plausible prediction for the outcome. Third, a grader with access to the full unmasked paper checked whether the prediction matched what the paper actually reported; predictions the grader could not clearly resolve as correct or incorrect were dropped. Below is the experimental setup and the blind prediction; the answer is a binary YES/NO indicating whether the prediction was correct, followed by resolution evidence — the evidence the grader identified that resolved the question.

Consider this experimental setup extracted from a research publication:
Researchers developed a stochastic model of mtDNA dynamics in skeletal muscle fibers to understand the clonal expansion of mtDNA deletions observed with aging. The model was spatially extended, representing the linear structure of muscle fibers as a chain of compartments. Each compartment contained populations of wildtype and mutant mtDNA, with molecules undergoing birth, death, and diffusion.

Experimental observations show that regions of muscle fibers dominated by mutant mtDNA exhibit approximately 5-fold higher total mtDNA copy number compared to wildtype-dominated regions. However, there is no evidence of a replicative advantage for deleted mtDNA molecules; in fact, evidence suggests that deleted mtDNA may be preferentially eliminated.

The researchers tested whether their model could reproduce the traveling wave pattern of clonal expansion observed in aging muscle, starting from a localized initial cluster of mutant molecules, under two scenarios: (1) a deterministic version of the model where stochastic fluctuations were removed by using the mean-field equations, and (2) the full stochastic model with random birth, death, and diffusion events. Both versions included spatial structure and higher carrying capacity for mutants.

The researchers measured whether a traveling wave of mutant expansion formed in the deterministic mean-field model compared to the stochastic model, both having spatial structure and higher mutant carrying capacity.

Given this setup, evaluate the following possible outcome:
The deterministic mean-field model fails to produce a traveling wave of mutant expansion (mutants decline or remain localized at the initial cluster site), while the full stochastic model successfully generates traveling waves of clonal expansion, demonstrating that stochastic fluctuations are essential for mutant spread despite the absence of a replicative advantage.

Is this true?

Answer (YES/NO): NO